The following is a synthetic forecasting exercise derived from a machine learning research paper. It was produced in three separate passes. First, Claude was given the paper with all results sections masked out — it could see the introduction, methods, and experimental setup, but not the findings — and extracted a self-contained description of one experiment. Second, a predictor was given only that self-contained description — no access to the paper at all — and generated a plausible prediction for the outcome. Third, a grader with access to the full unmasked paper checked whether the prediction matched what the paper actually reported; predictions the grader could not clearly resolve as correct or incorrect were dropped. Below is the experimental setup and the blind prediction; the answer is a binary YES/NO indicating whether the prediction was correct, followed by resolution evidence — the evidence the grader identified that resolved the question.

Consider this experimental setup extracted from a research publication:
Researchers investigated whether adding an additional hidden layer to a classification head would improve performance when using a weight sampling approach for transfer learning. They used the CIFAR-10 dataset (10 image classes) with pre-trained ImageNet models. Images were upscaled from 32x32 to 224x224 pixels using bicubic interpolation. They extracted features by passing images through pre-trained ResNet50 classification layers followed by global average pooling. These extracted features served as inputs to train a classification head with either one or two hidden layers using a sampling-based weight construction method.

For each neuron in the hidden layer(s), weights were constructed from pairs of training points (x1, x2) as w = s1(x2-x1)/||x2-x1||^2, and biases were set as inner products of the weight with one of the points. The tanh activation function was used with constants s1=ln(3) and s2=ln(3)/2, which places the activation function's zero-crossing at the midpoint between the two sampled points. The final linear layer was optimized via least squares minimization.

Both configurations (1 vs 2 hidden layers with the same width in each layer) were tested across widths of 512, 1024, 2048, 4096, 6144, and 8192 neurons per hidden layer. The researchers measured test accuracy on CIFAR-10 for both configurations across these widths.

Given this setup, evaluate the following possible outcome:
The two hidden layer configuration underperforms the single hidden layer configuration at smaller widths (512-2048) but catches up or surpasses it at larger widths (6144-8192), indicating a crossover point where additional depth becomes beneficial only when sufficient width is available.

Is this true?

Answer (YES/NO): NO